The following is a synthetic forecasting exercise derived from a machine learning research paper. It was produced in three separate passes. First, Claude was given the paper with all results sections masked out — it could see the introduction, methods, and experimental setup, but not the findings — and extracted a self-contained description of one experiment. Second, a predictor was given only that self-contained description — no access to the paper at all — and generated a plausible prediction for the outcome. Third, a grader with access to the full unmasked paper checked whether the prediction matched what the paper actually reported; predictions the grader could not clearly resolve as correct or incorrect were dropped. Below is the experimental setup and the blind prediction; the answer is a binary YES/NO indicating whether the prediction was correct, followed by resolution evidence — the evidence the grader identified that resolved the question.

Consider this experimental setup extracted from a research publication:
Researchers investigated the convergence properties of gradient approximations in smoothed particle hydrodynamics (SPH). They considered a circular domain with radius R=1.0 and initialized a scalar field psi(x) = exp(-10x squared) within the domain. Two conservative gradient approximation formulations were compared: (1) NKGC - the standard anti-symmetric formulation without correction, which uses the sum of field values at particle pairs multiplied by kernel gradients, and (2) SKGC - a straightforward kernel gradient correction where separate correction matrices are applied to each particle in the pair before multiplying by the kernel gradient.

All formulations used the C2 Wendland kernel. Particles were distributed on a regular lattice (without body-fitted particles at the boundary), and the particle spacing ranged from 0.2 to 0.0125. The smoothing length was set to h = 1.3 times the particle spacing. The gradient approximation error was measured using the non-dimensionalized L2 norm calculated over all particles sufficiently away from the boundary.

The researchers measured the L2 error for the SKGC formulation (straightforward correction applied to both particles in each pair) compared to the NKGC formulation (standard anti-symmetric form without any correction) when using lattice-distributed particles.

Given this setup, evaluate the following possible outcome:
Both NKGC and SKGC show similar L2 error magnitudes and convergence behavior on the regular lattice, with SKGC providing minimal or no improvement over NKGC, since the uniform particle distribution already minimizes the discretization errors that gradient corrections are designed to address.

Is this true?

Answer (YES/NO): NO